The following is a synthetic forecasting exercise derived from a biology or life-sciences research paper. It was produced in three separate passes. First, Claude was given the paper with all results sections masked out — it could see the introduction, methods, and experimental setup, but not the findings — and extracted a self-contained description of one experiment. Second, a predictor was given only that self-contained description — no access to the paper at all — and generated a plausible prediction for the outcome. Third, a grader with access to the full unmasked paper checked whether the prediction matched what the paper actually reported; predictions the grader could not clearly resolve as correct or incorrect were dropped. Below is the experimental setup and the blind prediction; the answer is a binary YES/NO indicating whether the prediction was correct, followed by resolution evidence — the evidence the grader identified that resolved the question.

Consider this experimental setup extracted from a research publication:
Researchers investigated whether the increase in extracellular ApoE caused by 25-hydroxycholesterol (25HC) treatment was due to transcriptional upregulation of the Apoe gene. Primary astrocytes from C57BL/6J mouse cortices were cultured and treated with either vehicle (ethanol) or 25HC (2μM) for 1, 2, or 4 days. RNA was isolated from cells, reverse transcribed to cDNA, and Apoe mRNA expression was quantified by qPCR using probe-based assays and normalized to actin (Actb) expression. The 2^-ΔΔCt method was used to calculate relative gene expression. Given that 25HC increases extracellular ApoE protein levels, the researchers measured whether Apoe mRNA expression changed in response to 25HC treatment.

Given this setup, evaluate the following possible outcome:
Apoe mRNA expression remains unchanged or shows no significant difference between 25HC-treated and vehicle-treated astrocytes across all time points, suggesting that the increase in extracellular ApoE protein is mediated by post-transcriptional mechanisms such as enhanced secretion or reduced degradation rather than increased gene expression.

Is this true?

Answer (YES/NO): YES